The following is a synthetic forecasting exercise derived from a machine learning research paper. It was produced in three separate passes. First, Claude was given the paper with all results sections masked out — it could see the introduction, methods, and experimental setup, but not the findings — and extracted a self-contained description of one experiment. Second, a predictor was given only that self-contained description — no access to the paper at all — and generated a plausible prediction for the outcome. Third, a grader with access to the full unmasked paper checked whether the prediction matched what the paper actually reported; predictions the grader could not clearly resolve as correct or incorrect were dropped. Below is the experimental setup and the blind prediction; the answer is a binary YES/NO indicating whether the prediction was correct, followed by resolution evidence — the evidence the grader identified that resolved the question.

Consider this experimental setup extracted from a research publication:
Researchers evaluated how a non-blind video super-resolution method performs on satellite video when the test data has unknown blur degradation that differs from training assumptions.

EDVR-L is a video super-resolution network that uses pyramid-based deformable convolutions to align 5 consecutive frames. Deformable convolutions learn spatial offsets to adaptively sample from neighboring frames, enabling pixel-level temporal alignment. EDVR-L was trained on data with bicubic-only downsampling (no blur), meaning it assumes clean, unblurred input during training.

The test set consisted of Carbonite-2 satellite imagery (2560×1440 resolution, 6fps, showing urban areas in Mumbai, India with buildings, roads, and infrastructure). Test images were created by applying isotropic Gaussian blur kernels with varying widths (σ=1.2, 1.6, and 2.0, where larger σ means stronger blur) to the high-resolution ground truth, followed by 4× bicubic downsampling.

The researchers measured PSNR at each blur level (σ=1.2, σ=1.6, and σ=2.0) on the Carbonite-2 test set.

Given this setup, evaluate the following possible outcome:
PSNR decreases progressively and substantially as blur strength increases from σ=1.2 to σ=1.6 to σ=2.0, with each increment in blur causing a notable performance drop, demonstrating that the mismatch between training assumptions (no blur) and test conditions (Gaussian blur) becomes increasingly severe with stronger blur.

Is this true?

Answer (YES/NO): NO